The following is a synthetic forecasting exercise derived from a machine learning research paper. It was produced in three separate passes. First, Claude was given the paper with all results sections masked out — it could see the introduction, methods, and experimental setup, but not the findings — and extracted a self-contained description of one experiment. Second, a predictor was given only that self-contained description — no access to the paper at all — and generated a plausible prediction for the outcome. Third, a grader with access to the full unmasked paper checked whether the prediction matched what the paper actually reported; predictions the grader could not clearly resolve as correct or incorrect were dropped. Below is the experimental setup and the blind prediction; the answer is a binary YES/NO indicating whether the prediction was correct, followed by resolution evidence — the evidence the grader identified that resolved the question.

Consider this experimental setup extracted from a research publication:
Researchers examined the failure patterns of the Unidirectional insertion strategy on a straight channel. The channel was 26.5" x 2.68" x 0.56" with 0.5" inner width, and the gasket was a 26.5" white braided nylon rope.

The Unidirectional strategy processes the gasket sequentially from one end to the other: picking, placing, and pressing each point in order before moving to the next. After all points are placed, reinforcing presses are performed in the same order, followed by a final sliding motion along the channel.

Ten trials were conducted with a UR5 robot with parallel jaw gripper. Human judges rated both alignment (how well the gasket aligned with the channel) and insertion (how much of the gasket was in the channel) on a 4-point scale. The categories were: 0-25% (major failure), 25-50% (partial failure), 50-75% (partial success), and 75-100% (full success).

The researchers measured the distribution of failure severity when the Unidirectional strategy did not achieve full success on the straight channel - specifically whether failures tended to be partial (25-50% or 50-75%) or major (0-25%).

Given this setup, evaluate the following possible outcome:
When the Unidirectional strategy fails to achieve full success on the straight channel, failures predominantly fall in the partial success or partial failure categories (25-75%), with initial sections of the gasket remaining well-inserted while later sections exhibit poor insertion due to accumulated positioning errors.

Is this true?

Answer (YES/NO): NO